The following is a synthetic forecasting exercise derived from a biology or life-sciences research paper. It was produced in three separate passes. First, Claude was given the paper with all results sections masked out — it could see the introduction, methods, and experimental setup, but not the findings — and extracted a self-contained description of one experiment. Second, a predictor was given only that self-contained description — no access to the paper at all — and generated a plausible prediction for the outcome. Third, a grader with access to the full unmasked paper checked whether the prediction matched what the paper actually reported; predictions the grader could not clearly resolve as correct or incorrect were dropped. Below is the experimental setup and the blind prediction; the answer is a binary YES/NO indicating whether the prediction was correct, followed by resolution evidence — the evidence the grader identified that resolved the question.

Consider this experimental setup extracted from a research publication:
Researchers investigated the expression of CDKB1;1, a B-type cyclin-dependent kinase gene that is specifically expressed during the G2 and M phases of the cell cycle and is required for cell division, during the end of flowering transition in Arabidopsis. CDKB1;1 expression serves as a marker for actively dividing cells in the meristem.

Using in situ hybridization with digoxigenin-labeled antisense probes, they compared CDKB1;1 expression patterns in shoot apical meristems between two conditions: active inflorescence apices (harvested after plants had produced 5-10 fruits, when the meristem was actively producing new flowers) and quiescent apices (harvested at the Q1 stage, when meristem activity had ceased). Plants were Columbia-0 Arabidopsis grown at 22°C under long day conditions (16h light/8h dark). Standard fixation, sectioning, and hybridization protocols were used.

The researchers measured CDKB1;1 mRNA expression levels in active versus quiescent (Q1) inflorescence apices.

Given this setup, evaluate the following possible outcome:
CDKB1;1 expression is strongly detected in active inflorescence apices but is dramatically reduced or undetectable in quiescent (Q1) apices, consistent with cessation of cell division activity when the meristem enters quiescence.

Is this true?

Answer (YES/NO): YES